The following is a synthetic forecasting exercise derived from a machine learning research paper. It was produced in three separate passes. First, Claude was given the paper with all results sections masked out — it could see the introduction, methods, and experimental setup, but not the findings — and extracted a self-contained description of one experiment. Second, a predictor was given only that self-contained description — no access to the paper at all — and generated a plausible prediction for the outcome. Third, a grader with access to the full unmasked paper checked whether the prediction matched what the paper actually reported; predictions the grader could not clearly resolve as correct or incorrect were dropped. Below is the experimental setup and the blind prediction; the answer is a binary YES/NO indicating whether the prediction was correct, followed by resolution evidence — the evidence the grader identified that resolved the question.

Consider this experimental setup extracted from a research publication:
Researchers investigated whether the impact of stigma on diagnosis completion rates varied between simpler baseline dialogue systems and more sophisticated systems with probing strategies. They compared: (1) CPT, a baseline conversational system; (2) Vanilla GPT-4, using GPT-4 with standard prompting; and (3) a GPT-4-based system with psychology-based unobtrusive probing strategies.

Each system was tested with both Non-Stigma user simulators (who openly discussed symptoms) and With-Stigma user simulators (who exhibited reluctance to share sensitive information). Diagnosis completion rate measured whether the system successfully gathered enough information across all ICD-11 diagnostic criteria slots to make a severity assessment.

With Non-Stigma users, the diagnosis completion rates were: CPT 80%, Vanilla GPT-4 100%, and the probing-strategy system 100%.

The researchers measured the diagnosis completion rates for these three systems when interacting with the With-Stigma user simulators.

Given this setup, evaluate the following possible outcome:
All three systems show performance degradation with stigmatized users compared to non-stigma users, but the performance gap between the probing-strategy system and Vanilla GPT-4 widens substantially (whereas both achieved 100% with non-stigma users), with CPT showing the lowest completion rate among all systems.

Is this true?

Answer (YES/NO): NO